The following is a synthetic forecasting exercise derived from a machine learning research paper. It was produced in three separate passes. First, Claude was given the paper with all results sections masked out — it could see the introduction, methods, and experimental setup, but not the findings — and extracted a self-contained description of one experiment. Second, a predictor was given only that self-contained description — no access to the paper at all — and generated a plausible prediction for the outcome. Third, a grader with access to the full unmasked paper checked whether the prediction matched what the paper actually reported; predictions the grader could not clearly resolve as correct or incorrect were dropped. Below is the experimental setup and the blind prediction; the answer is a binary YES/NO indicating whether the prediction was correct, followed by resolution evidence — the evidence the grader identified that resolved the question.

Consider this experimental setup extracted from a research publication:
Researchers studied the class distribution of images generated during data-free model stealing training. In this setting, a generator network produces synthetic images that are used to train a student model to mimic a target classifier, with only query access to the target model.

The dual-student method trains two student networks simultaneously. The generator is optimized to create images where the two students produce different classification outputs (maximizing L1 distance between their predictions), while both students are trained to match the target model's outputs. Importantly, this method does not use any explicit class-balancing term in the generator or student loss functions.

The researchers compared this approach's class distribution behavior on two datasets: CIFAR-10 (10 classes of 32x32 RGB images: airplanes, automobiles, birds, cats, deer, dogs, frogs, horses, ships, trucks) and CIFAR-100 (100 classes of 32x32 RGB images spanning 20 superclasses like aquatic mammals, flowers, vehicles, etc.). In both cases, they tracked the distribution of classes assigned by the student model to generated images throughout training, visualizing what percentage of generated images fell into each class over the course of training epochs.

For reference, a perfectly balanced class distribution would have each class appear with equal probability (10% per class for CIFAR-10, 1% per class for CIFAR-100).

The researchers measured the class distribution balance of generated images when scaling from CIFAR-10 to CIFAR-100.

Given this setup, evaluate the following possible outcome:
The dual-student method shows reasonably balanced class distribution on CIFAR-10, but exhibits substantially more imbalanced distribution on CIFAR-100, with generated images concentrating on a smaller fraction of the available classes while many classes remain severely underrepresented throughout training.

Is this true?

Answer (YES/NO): YES